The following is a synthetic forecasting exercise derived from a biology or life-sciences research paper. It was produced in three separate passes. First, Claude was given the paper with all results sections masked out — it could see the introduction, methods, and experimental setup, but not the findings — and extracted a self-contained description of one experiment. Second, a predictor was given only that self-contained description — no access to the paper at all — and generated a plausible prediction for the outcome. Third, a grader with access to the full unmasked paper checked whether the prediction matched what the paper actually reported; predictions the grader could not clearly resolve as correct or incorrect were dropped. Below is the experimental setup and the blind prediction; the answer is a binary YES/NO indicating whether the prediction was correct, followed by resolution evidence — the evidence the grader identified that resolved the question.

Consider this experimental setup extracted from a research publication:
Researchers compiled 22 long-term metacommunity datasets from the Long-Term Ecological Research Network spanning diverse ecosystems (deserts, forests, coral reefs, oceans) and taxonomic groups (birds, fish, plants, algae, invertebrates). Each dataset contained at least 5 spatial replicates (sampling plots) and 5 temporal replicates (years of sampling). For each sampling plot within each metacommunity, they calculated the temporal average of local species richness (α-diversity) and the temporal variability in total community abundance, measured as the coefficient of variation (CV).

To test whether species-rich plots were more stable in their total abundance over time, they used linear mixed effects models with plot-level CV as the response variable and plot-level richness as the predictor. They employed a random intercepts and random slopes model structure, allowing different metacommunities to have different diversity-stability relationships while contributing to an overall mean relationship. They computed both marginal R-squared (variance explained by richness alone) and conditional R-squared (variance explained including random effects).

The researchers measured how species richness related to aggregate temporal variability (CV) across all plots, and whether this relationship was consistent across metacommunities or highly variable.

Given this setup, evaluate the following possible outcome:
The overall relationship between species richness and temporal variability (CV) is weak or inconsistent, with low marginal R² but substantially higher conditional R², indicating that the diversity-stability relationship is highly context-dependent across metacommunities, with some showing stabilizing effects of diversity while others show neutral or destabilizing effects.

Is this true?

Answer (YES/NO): NO